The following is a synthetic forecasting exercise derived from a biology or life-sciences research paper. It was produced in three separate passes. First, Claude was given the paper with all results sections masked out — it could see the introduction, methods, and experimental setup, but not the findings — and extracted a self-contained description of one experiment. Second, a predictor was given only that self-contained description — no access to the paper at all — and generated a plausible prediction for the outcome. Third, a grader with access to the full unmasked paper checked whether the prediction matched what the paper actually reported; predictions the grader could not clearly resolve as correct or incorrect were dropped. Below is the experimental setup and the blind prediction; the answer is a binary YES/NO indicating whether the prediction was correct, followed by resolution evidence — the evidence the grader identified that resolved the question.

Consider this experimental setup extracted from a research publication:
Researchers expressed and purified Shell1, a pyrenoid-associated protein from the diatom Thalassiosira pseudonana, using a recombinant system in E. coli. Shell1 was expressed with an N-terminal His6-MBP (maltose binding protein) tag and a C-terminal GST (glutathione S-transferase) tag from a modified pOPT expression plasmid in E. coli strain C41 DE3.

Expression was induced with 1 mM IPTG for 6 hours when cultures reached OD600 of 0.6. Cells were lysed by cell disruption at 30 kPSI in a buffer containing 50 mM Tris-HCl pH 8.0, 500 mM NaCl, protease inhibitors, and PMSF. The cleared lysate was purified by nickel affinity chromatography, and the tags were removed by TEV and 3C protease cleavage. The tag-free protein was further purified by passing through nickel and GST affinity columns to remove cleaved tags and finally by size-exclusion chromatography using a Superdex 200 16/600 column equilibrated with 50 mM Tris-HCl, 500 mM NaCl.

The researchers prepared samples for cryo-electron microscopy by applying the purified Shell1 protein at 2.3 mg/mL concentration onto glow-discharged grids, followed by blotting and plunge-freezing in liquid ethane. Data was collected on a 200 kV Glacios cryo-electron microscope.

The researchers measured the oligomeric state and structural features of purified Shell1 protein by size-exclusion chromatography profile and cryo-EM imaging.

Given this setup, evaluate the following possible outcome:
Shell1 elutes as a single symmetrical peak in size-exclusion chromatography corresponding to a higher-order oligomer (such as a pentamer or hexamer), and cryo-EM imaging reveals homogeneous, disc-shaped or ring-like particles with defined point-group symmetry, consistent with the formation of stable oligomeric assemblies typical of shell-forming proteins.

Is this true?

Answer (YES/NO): NO